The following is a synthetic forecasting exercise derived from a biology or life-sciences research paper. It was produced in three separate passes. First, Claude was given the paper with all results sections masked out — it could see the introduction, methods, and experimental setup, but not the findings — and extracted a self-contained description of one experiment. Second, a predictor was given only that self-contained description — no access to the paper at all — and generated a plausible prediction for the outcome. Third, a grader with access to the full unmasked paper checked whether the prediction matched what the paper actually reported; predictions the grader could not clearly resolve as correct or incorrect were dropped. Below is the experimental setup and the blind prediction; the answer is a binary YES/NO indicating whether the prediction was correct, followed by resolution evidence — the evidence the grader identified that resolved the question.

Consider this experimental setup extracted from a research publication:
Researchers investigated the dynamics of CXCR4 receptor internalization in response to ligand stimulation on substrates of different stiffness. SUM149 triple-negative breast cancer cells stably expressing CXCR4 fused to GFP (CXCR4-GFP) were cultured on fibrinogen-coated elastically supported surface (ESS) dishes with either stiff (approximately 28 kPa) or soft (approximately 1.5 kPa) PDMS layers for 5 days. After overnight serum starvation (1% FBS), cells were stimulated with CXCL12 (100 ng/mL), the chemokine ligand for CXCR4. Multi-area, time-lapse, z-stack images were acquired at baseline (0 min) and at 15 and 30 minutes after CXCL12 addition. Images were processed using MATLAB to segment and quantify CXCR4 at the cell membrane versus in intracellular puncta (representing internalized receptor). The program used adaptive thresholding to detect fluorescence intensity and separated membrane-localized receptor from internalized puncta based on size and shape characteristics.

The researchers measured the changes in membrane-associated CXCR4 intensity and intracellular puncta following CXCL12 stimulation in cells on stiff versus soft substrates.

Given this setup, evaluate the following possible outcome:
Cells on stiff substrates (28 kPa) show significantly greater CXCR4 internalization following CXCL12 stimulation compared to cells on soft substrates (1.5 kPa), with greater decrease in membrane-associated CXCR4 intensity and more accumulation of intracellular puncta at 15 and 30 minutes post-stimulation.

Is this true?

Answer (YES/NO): YES